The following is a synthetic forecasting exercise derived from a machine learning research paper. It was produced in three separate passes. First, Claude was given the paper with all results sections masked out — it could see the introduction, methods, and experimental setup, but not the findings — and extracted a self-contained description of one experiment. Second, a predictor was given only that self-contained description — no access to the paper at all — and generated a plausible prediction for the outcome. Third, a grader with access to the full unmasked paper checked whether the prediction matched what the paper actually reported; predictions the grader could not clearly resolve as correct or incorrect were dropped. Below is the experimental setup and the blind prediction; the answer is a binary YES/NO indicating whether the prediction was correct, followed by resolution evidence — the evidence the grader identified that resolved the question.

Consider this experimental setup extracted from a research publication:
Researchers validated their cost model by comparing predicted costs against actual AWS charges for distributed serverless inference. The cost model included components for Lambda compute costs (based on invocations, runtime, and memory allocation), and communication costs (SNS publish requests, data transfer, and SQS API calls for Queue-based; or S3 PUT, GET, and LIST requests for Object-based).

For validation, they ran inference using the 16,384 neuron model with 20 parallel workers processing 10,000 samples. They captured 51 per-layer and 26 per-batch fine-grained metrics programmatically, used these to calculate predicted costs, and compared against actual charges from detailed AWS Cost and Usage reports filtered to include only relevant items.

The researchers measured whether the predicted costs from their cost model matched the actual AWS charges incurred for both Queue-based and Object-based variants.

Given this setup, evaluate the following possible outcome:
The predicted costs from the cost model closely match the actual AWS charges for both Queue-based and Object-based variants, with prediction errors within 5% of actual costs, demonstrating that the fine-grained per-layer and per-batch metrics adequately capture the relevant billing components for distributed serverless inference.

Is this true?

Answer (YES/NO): YES